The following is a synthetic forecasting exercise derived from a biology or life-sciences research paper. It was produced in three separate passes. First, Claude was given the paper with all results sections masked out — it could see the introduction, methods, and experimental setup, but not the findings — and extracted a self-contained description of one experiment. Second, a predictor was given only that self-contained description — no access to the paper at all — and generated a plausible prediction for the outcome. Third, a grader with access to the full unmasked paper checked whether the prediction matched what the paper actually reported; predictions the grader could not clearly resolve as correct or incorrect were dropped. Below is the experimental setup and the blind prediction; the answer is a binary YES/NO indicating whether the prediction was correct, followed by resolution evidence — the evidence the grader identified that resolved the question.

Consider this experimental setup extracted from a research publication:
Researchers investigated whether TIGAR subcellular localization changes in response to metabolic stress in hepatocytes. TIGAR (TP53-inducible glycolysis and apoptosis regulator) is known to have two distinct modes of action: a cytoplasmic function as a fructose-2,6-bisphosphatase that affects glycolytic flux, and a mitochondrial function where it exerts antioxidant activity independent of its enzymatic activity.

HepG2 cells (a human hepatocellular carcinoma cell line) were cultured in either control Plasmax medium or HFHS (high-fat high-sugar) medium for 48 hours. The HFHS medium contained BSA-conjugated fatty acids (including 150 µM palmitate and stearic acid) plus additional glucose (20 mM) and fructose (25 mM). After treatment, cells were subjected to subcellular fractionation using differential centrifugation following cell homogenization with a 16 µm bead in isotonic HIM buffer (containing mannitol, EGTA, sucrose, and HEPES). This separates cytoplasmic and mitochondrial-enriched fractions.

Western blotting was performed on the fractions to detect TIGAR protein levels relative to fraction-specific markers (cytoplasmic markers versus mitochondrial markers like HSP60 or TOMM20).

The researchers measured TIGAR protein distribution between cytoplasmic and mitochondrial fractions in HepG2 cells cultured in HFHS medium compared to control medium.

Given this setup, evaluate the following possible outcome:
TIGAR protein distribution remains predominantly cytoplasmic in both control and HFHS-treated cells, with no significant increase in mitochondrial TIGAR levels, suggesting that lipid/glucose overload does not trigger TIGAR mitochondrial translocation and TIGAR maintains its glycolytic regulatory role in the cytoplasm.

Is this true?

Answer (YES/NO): NO